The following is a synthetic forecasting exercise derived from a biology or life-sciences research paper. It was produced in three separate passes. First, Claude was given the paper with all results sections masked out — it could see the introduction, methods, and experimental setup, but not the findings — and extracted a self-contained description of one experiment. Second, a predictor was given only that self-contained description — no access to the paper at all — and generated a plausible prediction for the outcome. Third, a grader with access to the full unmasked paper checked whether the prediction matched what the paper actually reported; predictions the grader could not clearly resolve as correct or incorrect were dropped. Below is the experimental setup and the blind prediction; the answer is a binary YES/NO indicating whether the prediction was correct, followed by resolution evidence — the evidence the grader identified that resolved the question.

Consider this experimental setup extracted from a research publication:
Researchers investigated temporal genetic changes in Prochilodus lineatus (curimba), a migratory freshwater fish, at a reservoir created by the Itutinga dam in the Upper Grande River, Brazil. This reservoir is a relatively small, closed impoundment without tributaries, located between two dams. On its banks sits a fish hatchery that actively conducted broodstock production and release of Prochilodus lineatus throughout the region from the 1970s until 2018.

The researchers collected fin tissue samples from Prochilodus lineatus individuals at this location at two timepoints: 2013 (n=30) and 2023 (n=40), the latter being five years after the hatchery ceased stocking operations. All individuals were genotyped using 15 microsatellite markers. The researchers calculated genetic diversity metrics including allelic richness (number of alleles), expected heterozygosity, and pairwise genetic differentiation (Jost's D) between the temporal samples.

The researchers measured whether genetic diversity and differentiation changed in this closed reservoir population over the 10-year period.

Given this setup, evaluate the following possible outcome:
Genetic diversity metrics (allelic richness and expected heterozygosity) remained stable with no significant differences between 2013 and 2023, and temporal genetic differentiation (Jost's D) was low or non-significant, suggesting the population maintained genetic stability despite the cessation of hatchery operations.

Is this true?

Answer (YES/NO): NO